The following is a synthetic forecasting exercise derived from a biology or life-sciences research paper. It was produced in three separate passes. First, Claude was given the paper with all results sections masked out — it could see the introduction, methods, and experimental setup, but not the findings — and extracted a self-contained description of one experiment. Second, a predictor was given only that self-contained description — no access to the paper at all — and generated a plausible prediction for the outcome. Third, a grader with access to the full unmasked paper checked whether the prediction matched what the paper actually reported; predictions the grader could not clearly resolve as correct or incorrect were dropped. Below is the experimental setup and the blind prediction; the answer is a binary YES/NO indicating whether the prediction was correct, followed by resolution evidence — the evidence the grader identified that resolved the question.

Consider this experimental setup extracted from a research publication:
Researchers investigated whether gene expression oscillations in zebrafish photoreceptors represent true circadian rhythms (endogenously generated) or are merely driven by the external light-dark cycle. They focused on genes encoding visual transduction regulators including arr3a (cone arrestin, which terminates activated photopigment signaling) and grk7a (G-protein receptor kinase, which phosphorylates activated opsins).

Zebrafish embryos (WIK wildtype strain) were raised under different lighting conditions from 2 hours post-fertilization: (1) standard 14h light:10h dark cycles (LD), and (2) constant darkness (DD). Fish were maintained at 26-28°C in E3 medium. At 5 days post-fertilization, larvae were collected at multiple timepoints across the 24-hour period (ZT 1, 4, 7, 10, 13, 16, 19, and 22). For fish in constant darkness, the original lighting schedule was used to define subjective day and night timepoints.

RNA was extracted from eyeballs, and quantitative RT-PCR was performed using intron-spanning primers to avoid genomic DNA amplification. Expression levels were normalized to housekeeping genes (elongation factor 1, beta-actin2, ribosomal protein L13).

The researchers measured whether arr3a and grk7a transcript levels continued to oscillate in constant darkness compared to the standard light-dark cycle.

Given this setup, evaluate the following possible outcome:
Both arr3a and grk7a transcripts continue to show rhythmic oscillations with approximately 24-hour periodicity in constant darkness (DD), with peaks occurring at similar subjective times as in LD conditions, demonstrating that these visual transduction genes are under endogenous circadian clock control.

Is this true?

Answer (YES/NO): NO